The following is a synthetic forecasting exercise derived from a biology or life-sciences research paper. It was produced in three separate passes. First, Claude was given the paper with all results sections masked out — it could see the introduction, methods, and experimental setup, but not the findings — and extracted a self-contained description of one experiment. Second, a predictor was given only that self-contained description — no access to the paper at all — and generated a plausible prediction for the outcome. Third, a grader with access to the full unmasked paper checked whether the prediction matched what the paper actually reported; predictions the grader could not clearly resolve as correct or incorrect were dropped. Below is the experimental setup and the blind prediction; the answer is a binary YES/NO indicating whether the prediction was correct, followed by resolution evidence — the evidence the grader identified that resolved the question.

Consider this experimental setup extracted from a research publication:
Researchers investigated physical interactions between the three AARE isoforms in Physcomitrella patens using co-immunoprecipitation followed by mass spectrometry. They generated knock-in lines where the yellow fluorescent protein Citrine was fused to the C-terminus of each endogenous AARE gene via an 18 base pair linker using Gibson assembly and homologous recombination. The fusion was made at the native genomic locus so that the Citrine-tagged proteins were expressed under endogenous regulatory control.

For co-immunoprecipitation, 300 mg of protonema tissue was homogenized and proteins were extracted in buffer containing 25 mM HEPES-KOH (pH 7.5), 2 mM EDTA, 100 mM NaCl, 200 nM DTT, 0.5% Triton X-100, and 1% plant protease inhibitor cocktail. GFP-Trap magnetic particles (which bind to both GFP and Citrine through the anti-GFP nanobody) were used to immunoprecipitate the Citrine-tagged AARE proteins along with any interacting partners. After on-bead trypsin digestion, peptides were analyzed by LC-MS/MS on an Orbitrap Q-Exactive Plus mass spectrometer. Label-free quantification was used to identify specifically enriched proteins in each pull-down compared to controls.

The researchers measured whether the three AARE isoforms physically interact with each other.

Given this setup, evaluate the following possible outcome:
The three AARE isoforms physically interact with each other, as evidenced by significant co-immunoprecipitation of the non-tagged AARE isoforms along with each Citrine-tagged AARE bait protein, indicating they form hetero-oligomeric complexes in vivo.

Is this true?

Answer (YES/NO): NO